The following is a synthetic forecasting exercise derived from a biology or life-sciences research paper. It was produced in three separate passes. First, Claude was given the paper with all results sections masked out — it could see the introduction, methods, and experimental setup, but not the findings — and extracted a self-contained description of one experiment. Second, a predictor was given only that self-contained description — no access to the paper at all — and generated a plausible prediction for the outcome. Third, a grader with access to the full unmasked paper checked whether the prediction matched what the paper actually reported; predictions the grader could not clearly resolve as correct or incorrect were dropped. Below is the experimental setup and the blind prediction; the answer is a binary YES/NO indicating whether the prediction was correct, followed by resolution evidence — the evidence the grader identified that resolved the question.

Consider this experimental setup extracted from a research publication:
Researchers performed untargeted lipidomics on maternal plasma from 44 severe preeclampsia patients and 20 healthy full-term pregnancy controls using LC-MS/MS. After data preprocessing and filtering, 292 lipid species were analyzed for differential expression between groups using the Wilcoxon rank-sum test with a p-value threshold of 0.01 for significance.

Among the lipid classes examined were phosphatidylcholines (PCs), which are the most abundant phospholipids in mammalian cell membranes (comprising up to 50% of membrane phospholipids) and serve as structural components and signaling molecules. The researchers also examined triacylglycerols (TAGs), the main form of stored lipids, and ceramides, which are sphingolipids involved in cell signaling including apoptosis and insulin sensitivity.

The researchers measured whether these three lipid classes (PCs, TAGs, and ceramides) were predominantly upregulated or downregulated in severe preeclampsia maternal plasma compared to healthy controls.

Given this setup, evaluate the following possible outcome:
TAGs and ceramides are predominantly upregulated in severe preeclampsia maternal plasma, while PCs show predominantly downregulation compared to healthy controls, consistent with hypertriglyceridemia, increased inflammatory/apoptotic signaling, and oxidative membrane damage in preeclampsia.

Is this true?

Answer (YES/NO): NO